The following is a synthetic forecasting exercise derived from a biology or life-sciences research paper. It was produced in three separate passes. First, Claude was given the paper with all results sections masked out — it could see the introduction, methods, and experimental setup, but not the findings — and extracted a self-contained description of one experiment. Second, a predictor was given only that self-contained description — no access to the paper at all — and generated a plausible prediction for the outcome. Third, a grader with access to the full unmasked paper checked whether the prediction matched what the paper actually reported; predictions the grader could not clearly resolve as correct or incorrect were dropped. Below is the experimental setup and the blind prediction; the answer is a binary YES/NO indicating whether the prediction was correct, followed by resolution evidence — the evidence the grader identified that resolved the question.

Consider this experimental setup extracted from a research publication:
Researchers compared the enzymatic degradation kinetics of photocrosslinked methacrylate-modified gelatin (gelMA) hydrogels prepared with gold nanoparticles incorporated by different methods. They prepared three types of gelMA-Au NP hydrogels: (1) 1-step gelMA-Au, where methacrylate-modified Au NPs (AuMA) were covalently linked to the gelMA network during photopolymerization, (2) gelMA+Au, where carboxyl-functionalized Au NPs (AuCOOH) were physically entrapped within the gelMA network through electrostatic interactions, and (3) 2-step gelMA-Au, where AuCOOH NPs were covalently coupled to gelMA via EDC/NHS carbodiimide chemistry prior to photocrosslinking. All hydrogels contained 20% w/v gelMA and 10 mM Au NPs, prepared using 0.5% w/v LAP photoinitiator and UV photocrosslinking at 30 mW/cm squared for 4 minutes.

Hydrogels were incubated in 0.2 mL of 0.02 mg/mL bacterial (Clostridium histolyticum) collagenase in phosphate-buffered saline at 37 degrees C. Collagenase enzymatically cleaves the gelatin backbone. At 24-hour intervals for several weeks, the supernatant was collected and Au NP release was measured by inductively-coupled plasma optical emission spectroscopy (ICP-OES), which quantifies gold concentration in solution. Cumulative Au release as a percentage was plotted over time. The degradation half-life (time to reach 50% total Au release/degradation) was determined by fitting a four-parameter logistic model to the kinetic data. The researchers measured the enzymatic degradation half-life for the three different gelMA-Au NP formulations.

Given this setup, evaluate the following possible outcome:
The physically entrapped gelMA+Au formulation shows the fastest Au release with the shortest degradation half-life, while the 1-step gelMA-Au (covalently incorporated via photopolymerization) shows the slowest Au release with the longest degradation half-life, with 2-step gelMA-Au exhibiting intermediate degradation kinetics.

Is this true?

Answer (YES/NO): NO